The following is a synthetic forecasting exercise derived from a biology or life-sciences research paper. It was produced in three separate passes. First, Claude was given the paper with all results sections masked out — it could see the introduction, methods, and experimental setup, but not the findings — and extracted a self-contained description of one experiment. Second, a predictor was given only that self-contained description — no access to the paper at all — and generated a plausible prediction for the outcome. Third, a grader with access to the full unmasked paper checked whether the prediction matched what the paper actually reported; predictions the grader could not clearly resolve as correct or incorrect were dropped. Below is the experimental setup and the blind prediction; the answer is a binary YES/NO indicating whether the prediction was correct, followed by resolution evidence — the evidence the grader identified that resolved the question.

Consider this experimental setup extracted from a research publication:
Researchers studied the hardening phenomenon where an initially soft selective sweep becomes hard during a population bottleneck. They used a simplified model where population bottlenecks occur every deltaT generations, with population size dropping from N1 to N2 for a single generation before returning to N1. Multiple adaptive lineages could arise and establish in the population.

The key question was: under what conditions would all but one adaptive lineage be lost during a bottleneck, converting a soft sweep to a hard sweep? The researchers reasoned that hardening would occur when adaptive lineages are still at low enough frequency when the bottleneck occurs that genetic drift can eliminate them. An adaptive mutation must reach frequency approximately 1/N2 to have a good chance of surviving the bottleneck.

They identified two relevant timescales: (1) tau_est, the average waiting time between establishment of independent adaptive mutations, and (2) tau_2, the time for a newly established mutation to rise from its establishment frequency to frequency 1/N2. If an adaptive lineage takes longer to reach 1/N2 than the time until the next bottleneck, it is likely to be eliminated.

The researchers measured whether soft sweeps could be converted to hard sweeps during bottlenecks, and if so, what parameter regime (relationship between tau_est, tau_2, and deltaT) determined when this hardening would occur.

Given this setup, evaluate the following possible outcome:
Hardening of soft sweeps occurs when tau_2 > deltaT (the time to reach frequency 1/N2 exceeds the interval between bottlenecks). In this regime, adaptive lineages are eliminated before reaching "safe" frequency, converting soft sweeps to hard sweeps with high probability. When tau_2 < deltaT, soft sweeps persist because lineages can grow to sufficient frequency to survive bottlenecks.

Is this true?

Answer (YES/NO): NO